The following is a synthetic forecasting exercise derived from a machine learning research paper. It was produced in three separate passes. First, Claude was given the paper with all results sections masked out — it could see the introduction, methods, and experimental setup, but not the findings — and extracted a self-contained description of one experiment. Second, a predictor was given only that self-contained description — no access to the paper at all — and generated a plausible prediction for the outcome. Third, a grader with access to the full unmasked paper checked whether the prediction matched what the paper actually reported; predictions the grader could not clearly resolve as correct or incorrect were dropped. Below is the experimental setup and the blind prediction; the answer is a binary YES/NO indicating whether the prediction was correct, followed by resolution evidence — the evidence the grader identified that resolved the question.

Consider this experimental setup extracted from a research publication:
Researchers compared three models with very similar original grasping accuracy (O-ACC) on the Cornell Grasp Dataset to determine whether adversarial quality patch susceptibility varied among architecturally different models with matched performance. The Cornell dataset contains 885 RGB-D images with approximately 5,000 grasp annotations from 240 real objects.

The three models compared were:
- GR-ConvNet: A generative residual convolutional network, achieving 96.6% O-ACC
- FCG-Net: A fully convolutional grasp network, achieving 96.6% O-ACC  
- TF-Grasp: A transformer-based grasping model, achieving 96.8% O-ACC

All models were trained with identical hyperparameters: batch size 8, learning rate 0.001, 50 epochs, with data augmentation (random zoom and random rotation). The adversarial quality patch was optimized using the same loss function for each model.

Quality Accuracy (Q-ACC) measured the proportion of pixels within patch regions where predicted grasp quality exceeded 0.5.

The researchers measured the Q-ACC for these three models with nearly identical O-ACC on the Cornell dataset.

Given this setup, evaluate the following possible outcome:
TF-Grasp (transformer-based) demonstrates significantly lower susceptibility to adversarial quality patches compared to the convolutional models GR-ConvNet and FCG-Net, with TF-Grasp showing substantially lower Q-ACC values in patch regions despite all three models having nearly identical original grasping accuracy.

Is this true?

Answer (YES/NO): YES